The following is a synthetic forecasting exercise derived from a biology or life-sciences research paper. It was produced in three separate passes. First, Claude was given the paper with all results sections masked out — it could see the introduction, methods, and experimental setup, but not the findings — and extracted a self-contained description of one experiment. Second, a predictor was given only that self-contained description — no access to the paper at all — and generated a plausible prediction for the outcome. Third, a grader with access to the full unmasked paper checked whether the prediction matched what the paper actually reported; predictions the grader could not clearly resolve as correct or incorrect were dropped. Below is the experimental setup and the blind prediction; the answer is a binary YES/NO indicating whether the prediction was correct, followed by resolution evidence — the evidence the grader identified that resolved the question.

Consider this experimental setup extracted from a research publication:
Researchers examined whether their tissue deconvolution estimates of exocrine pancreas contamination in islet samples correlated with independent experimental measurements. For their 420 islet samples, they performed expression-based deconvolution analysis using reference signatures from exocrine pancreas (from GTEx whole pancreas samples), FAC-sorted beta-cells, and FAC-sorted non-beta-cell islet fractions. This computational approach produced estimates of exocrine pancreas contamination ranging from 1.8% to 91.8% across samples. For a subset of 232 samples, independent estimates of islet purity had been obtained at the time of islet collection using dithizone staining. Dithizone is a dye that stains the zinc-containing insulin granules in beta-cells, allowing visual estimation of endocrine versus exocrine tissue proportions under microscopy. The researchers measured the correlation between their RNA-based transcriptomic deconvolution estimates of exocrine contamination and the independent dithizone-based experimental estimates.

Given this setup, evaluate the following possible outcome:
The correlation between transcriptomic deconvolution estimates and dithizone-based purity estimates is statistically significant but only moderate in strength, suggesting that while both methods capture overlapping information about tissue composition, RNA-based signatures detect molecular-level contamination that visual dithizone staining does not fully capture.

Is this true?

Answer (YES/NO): YES